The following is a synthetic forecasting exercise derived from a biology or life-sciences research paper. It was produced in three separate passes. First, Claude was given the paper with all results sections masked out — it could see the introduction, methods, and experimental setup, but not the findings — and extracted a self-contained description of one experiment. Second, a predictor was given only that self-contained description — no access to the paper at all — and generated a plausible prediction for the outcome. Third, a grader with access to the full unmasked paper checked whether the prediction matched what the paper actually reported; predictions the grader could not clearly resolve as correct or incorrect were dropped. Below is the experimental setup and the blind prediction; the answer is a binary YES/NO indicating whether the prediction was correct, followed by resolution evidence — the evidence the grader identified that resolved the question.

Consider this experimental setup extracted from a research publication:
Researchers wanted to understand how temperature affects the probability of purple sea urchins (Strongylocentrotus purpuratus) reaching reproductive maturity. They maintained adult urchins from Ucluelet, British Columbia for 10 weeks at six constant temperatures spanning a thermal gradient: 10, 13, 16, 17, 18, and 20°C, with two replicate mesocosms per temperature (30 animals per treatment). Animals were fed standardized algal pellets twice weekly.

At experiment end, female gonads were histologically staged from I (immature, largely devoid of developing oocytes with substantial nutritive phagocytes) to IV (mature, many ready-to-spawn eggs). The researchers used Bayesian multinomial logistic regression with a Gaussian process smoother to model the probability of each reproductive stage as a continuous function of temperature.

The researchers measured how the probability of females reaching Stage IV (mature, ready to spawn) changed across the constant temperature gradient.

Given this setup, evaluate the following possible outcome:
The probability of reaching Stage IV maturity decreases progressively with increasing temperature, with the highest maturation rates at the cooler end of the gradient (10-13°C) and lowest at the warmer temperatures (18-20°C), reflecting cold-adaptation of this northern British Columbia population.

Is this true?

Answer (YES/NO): NO